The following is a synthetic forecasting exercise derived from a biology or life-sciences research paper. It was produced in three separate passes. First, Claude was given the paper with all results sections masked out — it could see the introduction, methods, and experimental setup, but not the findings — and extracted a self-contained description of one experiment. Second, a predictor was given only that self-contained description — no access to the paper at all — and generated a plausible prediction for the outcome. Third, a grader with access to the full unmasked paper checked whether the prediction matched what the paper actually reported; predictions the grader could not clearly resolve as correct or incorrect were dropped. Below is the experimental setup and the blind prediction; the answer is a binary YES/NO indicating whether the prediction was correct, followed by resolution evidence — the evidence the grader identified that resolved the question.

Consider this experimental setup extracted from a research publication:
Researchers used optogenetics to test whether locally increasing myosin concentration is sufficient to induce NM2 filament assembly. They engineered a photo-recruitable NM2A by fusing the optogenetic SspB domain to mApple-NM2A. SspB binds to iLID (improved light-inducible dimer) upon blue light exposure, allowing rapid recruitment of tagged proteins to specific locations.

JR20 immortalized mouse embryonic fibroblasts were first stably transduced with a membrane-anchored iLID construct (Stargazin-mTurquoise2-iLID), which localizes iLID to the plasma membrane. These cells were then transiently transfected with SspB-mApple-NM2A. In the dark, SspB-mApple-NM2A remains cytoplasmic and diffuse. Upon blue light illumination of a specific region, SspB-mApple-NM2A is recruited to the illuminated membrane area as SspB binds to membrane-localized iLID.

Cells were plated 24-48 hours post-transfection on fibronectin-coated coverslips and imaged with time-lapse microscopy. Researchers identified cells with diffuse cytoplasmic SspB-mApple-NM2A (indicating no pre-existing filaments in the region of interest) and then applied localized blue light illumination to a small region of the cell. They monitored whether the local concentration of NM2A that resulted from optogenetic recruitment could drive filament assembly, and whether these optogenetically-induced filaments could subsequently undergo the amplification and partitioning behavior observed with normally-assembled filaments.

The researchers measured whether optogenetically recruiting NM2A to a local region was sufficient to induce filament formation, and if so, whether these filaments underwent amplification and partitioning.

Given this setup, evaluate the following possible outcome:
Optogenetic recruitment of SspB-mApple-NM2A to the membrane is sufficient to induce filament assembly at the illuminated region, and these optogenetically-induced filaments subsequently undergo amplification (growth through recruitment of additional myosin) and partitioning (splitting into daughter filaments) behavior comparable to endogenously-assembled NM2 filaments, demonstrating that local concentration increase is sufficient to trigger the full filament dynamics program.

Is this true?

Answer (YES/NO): YES